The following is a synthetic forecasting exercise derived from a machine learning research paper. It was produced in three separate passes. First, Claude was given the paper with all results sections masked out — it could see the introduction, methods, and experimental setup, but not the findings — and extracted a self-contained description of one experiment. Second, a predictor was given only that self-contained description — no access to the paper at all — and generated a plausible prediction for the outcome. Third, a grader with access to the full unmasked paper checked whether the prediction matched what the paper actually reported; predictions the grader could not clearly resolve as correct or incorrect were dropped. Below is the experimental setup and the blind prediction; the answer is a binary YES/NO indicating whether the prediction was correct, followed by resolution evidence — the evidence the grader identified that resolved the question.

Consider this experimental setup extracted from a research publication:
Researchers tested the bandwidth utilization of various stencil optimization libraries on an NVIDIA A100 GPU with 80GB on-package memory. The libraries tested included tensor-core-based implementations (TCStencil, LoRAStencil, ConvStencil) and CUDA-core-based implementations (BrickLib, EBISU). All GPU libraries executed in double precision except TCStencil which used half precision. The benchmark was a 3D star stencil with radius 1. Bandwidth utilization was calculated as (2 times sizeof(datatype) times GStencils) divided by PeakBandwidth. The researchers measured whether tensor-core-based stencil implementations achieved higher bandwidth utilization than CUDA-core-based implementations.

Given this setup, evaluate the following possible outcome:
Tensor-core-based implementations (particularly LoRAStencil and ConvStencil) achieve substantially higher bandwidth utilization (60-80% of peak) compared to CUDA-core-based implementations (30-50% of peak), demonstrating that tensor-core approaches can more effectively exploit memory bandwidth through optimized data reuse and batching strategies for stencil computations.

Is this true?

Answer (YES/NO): NO